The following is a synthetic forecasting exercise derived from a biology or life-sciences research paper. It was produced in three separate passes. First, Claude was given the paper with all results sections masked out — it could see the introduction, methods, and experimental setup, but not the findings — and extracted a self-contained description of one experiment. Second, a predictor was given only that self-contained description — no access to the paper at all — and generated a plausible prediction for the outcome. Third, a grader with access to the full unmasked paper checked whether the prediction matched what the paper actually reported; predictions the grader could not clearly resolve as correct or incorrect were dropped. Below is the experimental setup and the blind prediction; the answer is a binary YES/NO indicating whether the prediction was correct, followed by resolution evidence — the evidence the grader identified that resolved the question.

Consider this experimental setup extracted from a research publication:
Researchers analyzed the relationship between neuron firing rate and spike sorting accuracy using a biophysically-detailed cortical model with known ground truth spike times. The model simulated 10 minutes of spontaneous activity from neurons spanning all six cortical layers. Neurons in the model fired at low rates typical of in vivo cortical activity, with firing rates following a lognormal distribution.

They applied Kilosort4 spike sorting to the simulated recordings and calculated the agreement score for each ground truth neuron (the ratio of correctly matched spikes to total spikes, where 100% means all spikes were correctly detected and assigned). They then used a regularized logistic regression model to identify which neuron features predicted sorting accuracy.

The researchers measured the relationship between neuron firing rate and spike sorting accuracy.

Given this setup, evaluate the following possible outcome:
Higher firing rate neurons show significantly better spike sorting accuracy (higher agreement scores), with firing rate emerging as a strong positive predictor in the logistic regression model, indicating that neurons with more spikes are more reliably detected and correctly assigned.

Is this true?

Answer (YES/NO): YES